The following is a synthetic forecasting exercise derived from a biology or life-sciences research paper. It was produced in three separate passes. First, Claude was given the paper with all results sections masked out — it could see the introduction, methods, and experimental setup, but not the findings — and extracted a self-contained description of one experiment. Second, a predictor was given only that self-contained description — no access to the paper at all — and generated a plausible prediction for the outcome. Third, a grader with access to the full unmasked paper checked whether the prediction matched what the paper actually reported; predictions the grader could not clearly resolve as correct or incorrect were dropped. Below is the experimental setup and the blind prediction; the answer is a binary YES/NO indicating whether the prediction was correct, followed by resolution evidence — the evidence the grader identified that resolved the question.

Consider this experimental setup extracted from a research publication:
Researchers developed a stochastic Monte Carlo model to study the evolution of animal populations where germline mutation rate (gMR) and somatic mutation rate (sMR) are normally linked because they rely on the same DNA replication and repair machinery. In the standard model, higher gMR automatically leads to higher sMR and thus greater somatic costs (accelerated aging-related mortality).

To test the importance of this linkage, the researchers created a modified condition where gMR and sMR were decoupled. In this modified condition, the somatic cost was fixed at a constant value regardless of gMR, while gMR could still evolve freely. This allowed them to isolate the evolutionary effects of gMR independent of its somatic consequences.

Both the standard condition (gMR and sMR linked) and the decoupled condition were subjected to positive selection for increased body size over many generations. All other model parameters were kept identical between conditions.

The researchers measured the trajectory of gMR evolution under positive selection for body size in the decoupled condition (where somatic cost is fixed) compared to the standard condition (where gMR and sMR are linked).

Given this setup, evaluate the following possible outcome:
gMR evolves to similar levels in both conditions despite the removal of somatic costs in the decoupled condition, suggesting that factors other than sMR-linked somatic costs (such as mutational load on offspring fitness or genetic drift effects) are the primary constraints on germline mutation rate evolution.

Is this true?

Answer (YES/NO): NO